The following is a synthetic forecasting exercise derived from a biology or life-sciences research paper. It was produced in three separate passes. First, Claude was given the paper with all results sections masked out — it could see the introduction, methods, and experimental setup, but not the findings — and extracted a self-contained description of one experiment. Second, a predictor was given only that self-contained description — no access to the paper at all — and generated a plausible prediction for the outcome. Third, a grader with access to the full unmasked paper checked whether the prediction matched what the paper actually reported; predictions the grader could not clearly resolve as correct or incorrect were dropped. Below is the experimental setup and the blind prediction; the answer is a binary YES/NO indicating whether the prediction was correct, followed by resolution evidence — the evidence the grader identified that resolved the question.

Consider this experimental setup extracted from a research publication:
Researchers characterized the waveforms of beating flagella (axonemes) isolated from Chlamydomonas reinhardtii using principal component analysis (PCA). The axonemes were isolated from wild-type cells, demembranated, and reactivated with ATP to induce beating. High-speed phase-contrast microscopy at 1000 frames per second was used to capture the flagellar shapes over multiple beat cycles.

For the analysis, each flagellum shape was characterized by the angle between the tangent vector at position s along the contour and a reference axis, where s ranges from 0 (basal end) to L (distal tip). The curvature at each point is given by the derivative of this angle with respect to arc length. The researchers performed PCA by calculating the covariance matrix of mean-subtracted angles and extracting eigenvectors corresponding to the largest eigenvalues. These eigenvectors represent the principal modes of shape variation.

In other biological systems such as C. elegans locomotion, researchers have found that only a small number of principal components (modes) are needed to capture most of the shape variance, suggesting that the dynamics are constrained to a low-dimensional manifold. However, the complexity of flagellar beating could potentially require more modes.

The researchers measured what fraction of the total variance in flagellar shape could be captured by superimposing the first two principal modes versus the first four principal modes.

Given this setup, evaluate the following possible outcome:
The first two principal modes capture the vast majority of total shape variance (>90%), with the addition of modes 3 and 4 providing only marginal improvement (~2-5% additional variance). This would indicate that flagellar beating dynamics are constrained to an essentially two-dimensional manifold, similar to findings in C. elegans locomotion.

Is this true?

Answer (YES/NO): YES